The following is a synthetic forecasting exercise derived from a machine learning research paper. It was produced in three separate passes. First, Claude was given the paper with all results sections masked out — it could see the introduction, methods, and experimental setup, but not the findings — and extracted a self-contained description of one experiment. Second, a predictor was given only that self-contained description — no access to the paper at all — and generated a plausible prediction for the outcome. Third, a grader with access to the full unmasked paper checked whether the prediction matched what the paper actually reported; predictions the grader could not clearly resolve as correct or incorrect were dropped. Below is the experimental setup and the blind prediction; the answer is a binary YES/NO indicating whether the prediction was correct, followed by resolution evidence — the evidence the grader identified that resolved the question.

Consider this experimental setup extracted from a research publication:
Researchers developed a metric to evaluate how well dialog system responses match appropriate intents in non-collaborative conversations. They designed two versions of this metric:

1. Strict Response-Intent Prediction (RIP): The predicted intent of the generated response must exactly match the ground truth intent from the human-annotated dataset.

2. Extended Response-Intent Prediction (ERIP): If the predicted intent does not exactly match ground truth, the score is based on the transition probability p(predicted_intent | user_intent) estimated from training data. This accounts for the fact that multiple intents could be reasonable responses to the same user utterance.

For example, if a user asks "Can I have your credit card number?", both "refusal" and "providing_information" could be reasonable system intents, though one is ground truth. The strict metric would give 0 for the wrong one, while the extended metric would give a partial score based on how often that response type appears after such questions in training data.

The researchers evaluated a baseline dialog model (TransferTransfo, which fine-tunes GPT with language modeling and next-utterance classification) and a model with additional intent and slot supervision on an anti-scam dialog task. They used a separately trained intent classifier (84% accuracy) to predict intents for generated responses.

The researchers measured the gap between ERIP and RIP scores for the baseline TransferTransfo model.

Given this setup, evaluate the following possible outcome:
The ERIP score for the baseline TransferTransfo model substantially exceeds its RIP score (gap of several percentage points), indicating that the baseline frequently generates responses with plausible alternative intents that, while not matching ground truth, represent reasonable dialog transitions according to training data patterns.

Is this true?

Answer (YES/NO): YES